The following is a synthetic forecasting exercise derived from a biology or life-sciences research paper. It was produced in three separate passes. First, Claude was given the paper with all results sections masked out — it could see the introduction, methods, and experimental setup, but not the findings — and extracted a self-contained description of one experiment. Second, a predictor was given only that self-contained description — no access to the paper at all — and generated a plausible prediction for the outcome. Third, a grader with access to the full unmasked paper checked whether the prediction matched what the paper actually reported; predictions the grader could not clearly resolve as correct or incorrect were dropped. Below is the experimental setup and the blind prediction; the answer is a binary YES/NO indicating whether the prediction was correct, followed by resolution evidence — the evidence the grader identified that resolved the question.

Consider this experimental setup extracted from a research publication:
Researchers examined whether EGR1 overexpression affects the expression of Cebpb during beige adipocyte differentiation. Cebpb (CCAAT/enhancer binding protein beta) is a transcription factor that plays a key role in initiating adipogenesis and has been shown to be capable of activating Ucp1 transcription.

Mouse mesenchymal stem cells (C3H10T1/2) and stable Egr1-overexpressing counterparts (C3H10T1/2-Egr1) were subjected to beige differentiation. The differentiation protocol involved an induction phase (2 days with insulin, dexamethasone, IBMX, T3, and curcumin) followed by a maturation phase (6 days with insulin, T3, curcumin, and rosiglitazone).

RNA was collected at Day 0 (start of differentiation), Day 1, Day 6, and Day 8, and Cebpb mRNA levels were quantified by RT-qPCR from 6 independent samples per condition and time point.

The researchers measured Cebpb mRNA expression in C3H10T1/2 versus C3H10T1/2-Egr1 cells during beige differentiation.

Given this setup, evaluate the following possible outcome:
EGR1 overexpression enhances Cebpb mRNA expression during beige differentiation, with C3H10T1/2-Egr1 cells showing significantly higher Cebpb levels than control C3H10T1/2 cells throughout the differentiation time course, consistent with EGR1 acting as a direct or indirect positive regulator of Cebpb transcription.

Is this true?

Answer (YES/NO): NO